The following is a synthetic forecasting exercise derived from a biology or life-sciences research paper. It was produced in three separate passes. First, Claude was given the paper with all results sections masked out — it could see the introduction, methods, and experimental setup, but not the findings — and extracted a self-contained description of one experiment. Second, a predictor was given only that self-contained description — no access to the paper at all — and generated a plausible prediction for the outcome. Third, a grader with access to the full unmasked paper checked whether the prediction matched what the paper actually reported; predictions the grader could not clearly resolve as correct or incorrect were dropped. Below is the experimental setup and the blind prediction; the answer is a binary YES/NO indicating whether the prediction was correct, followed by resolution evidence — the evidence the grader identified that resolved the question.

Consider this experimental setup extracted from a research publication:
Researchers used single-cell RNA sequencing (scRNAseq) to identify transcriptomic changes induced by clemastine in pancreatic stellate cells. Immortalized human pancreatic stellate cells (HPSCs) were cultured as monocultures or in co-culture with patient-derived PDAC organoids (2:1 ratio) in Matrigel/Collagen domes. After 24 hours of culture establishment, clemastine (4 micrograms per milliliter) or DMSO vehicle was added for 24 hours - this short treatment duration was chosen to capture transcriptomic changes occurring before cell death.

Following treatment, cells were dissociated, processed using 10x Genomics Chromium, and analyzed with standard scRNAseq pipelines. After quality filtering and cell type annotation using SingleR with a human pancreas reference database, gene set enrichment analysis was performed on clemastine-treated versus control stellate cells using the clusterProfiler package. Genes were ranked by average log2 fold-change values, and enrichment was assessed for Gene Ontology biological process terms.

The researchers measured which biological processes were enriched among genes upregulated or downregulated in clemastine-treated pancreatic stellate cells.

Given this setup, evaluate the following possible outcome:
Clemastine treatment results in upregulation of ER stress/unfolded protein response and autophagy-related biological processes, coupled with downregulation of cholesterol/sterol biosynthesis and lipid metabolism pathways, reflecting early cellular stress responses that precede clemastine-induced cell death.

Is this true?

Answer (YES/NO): NO